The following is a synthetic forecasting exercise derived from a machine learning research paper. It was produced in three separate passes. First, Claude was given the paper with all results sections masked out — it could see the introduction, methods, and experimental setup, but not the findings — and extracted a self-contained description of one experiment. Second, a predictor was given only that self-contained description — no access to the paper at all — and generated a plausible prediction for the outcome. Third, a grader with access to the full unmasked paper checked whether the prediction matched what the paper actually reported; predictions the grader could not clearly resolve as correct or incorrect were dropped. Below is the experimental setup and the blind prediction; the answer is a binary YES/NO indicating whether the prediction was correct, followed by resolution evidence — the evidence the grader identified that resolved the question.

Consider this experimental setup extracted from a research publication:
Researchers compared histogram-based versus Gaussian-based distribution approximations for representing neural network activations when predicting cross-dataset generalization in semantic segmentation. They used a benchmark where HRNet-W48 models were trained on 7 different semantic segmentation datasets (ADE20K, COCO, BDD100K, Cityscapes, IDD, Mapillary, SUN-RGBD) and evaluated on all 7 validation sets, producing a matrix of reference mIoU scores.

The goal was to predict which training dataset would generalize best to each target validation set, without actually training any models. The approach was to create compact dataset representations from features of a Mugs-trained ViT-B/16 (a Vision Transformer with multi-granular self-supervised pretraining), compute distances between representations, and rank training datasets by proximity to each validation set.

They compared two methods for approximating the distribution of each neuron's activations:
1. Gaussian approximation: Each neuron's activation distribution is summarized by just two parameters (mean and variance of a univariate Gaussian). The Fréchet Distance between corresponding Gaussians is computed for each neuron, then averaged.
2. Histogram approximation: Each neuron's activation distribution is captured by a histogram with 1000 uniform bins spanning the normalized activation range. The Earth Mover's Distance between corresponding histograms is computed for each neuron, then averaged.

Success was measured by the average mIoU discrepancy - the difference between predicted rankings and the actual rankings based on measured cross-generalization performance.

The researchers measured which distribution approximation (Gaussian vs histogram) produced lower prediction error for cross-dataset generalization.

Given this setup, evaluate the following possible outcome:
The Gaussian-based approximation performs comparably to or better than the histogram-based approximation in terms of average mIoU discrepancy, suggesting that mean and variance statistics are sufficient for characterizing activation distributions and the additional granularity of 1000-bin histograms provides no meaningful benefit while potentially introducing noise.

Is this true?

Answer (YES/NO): NO